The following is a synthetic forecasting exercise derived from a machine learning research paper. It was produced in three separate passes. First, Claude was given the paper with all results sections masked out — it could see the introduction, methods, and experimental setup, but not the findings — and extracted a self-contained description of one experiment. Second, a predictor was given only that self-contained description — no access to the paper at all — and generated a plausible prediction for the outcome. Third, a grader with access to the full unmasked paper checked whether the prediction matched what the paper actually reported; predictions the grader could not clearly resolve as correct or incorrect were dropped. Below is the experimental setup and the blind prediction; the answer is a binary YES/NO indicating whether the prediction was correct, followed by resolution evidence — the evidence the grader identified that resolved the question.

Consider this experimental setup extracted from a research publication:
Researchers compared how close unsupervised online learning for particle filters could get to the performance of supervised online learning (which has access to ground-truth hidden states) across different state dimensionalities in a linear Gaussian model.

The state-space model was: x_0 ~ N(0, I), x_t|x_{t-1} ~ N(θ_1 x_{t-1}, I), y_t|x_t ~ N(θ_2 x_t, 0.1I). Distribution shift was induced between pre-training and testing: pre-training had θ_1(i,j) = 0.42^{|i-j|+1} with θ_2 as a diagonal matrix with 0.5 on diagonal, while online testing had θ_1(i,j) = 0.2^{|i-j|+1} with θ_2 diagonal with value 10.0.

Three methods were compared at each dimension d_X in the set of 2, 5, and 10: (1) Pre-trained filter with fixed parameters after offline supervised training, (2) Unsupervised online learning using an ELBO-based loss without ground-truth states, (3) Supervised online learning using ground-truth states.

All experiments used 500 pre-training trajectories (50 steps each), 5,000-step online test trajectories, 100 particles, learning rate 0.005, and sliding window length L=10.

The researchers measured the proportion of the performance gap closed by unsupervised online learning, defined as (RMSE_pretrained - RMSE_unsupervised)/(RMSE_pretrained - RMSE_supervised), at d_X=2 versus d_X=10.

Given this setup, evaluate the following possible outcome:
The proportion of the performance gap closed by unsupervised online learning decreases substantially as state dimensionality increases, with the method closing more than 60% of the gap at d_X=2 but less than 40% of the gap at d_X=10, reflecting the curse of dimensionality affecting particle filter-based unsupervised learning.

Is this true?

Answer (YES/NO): NO